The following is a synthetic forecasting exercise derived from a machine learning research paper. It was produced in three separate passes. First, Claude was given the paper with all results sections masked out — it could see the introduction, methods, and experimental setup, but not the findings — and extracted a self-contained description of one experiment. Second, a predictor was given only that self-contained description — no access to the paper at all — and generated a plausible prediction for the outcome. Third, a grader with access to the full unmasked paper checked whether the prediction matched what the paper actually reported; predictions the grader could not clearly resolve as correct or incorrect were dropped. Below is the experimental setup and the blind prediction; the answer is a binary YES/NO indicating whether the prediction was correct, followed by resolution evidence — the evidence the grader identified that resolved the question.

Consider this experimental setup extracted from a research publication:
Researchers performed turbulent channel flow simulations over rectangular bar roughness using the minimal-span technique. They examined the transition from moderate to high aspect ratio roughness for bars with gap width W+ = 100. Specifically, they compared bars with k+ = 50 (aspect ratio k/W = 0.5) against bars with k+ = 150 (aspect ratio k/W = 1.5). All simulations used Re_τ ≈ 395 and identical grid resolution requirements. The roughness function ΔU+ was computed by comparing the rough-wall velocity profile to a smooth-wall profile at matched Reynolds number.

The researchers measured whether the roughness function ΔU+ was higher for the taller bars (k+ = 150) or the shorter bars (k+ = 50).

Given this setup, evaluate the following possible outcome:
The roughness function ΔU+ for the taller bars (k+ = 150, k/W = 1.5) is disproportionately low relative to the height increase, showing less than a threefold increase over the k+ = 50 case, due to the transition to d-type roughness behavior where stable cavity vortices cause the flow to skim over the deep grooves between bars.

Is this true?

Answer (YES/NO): NO